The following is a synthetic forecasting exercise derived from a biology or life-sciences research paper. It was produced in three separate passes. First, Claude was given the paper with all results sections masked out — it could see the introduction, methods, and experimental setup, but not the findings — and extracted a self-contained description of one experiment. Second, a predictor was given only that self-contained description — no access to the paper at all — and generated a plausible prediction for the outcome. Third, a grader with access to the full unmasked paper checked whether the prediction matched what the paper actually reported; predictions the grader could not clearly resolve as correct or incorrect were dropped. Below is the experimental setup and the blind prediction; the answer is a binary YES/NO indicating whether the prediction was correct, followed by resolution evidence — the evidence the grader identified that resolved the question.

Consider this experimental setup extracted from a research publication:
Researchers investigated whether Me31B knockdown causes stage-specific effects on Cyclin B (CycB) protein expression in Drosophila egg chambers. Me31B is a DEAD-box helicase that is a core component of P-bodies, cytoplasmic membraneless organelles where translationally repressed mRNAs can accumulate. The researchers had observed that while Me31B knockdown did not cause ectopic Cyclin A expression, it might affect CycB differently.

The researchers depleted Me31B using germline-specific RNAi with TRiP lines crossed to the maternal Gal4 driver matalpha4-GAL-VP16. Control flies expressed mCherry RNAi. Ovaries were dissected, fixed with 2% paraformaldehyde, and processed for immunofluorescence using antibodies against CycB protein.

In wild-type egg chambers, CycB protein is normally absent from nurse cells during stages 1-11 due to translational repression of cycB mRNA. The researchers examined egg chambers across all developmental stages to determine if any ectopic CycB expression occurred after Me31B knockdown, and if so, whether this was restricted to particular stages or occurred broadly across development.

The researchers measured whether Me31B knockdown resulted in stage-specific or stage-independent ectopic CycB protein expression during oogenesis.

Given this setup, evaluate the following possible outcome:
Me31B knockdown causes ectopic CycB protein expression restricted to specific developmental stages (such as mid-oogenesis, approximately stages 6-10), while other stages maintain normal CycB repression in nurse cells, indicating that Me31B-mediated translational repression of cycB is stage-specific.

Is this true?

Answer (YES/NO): NO